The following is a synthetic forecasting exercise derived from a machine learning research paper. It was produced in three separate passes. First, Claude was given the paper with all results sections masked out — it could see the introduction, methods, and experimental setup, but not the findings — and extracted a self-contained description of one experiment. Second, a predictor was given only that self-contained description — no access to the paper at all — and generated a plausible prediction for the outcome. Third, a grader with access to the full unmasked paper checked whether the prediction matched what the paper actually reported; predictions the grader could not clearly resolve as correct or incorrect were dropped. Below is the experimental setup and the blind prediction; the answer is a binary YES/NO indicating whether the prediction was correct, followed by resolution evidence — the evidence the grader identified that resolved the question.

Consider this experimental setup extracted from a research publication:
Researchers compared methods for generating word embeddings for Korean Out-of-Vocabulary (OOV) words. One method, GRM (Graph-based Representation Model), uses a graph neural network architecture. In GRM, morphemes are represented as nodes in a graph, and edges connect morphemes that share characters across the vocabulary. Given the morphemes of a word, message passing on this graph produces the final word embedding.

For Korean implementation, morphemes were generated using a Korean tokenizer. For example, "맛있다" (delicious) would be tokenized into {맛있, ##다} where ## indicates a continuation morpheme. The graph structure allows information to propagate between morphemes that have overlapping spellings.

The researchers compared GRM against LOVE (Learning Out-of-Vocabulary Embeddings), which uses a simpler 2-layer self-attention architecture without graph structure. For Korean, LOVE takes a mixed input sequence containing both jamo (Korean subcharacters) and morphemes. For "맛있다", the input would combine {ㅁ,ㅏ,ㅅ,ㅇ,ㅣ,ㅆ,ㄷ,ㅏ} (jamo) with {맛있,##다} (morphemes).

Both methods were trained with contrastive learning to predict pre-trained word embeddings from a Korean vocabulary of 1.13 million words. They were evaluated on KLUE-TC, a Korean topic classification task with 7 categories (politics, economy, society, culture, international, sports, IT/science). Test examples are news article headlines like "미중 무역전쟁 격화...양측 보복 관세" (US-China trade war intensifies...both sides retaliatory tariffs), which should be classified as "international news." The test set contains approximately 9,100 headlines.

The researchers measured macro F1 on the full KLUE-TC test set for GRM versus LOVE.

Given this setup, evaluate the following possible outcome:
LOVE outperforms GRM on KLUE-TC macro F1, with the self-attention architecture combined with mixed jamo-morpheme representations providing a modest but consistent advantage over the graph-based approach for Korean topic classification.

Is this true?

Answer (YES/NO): YES